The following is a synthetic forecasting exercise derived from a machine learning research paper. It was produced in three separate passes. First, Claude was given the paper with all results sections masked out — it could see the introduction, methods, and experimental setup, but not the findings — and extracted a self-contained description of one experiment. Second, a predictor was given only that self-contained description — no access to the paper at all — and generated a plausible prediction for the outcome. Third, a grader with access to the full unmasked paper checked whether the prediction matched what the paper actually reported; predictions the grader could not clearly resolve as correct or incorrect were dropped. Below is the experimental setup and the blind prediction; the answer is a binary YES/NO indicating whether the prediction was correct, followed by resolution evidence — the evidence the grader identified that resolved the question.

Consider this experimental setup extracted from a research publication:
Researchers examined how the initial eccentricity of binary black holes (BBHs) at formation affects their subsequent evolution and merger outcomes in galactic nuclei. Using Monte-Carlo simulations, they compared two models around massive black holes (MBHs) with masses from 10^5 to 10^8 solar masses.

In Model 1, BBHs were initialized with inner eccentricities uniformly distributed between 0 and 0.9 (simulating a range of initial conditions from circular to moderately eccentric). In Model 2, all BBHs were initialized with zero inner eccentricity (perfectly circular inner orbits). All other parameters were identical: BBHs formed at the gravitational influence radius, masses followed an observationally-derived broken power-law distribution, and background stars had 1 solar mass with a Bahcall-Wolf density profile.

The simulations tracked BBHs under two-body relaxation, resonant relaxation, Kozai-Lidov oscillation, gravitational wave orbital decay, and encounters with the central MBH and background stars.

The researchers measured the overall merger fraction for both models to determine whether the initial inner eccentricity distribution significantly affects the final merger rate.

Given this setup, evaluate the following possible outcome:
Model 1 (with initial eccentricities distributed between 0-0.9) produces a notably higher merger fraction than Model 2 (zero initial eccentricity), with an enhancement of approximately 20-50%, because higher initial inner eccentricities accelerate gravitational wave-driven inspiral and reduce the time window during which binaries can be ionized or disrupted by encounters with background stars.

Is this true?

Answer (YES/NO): NO